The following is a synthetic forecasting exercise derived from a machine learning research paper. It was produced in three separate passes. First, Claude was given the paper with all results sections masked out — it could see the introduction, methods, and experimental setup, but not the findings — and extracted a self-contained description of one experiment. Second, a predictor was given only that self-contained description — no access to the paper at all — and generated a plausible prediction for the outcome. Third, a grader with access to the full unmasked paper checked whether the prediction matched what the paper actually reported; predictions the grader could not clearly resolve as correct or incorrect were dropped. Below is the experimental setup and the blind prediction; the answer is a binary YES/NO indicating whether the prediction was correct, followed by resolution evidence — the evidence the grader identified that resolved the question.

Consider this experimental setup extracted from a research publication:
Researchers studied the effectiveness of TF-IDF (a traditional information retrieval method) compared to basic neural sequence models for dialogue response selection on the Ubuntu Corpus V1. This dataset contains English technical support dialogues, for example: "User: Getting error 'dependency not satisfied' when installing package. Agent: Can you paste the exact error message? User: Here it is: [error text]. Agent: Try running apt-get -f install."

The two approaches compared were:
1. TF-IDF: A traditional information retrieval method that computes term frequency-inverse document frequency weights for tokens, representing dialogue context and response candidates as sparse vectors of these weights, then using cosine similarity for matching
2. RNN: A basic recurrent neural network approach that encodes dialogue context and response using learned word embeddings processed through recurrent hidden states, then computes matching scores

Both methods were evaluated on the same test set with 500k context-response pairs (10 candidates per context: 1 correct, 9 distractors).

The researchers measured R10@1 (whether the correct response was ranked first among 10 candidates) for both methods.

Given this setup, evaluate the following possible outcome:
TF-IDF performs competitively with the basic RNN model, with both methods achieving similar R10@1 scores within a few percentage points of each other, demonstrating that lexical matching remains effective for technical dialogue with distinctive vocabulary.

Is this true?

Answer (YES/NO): YES